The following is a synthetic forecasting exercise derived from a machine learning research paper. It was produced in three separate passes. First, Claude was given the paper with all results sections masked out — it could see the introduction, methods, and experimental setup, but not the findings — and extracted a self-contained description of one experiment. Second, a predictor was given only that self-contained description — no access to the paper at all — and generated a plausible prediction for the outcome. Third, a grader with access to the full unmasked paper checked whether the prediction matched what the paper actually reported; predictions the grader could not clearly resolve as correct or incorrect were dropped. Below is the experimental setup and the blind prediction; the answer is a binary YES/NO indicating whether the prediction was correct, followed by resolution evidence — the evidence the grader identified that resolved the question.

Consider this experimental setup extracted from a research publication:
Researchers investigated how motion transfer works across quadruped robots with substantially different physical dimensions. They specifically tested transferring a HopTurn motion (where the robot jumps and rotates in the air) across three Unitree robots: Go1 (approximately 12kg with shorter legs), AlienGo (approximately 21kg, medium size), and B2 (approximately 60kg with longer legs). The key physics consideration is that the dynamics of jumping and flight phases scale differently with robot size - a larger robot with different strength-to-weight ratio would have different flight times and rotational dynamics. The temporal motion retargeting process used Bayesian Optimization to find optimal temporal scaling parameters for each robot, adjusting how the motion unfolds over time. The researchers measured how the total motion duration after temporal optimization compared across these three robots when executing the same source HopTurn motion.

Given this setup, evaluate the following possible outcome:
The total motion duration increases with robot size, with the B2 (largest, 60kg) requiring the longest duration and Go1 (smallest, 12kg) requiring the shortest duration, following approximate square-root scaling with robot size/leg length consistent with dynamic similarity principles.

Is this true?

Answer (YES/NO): NO